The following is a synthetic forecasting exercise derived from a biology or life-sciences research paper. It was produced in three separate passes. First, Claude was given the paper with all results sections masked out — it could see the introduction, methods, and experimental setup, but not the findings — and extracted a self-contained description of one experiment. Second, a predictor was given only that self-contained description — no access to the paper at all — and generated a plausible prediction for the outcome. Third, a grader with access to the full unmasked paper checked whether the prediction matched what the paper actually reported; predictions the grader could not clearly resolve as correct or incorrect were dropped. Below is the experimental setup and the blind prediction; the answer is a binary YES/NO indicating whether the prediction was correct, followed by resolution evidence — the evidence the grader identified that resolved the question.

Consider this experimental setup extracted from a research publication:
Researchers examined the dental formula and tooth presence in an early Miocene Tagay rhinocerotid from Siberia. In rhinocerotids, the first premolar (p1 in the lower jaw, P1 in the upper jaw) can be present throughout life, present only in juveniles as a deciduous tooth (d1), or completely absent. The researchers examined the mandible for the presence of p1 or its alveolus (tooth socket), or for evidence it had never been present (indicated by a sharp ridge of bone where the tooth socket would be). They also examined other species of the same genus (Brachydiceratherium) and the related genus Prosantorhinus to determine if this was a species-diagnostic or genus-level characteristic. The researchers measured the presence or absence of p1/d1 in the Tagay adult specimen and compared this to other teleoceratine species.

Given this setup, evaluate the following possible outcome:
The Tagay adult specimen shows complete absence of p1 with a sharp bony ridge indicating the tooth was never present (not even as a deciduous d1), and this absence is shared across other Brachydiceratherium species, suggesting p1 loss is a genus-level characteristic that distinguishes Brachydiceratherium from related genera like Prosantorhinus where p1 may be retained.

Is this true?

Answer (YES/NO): NO